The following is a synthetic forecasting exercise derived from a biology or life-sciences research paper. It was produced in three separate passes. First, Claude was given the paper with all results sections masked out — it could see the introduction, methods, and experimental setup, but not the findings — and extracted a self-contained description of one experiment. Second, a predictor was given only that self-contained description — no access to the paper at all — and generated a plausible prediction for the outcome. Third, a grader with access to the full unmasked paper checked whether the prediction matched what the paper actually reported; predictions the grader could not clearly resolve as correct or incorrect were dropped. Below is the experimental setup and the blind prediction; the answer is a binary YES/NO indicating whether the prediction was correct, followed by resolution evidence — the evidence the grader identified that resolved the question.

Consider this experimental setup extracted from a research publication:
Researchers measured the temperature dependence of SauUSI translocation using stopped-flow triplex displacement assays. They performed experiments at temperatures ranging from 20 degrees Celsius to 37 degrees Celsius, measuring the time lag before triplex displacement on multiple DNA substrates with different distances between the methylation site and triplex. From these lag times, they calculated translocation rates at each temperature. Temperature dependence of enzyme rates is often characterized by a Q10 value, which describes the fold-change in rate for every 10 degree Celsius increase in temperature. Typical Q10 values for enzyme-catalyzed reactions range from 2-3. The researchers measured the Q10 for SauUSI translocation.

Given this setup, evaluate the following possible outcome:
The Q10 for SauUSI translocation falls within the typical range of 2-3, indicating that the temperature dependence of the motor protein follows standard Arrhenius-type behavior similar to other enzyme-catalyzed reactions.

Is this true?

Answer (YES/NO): NO